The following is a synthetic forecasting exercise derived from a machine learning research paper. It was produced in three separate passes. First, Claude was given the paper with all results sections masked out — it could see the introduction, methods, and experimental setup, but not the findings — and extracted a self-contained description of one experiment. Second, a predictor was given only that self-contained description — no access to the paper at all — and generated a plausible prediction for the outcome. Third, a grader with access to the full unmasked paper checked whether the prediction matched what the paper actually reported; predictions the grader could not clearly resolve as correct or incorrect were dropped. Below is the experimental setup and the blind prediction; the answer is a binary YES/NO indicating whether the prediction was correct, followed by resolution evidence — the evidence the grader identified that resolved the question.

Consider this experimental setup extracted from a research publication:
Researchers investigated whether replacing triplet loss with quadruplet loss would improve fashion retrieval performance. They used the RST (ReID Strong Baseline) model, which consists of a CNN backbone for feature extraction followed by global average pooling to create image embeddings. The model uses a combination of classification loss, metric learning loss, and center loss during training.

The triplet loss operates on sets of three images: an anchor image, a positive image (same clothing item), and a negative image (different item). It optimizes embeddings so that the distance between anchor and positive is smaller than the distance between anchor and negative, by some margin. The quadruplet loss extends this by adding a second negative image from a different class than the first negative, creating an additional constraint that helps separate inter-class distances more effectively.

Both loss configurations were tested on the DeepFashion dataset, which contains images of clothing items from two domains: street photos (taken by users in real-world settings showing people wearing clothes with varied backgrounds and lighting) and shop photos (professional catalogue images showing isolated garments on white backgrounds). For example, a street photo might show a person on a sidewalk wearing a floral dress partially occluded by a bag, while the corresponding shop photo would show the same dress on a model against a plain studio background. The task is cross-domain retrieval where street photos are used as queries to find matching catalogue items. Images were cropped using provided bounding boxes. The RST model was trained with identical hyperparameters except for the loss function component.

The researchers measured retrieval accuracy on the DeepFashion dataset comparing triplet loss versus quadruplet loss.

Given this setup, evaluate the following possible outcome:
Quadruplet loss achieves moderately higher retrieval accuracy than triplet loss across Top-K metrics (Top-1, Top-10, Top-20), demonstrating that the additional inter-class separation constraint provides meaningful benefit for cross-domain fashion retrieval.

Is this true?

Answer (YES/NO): NO